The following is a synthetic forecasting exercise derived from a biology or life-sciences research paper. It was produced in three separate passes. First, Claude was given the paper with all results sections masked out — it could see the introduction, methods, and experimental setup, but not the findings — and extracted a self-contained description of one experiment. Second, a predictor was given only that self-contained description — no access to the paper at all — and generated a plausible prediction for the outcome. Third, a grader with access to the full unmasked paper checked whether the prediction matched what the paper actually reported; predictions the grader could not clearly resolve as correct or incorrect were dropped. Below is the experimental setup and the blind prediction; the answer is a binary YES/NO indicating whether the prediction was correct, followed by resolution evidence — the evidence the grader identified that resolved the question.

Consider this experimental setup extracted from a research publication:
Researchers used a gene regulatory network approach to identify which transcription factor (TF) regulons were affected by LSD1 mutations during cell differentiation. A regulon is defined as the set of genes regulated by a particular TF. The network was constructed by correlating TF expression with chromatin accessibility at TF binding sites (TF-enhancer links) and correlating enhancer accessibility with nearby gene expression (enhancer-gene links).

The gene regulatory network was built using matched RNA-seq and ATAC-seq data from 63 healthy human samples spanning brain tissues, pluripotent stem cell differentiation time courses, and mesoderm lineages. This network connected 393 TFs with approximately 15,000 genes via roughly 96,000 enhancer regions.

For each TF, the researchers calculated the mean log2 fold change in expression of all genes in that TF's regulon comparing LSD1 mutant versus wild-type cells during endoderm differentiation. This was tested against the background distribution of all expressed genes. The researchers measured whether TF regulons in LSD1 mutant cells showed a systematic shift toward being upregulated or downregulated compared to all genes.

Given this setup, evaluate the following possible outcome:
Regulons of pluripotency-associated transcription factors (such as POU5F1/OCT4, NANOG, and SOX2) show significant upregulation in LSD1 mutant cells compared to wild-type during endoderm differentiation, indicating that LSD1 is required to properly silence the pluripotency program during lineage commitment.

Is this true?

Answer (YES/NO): NO